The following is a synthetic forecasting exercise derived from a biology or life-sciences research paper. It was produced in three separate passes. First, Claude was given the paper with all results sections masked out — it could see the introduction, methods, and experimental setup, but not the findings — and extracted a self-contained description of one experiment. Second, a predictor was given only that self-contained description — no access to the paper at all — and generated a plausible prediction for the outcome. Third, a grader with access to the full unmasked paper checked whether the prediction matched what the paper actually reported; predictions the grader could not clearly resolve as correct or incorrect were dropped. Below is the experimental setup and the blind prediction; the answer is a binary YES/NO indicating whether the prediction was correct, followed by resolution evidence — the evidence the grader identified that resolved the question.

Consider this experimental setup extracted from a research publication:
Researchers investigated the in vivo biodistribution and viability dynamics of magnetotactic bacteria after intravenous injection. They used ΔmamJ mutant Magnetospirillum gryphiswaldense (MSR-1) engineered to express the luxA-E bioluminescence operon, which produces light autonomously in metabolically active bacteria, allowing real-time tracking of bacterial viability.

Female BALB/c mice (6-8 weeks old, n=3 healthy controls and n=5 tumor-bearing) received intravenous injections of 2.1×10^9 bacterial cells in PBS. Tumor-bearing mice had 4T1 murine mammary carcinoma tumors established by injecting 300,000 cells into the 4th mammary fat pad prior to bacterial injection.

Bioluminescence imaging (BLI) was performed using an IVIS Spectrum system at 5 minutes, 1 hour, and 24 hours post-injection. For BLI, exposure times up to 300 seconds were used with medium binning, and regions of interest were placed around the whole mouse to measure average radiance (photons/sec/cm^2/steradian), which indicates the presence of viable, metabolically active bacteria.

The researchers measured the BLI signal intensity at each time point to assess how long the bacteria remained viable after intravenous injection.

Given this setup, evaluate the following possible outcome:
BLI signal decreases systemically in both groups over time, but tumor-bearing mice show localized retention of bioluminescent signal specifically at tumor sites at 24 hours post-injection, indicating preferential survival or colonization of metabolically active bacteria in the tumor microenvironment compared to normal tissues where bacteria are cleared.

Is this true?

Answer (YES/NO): NO